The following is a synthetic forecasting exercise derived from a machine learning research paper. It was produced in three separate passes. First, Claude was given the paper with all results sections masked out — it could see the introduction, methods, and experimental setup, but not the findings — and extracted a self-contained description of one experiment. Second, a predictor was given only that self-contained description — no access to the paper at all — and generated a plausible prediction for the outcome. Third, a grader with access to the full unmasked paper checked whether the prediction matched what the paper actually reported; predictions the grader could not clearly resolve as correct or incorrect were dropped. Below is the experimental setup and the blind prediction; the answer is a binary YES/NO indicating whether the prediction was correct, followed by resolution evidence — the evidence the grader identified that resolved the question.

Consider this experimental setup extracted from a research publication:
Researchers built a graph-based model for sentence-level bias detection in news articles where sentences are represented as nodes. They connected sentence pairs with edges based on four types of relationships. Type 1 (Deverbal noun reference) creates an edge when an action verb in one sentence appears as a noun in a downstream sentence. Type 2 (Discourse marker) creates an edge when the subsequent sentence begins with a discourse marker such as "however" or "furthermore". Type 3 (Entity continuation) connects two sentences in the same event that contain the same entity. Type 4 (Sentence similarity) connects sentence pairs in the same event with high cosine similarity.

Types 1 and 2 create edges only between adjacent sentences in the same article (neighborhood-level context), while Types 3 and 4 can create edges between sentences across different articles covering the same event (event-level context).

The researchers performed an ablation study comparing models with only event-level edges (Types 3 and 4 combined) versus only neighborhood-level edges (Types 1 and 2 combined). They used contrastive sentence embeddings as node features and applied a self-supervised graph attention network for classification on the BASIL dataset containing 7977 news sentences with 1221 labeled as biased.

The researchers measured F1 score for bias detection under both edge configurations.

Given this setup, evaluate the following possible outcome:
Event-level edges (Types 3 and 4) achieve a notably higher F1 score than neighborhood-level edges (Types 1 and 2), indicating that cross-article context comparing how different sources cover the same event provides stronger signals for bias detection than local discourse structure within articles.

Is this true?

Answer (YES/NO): NO